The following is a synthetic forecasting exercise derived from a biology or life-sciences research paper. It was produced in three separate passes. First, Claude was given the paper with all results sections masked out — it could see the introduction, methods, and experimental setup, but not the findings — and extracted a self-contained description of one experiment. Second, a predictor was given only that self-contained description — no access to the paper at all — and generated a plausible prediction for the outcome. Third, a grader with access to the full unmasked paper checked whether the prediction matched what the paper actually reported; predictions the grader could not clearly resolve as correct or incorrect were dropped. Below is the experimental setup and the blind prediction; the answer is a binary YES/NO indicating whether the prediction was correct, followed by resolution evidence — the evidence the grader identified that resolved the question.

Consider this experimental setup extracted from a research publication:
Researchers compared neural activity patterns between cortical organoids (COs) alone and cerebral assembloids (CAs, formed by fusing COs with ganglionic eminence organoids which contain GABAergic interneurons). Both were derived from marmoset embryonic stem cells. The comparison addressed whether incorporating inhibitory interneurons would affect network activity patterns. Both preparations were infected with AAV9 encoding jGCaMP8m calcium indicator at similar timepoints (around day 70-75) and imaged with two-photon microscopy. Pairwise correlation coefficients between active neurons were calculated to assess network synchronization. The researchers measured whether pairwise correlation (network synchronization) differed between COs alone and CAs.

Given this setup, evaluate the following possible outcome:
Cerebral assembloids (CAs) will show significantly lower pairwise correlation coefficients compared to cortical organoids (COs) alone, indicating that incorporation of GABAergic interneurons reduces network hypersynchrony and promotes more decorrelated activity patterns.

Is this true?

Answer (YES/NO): NO